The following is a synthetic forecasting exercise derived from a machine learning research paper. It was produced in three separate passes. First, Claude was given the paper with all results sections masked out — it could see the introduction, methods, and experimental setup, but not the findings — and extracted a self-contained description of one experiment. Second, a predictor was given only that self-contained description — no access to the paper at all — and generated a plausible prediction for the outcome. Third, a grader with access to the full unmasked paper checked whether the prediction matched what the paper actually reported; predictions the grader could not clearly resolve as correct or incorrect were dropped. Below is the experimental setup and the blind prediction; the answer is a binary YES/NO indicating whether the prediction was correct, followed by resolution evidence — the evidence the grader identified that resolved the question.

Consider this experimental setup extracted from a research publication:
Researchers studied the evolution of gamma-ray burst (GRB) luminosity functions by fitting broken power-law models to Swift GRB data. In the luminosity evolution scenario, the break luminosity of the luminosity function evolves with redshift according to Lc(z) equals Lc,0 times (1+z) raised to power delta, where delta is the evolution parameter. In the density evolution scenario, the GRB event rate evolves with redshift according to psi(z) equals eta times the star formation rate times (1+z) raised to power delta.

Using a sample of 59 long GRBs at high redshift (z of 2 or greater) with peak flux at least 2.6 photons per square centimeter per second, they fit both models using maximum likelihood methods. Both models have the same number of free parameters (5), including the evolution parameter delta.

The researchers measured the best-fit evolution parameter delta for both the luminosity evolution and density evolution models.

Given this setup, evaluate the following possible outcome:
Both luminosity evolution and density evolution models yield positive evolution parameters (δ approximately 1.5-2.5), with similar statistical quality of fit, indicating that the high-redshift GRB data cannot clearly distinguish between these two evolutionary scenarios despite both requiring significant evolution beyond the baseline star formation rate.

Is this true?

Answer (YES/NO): NO